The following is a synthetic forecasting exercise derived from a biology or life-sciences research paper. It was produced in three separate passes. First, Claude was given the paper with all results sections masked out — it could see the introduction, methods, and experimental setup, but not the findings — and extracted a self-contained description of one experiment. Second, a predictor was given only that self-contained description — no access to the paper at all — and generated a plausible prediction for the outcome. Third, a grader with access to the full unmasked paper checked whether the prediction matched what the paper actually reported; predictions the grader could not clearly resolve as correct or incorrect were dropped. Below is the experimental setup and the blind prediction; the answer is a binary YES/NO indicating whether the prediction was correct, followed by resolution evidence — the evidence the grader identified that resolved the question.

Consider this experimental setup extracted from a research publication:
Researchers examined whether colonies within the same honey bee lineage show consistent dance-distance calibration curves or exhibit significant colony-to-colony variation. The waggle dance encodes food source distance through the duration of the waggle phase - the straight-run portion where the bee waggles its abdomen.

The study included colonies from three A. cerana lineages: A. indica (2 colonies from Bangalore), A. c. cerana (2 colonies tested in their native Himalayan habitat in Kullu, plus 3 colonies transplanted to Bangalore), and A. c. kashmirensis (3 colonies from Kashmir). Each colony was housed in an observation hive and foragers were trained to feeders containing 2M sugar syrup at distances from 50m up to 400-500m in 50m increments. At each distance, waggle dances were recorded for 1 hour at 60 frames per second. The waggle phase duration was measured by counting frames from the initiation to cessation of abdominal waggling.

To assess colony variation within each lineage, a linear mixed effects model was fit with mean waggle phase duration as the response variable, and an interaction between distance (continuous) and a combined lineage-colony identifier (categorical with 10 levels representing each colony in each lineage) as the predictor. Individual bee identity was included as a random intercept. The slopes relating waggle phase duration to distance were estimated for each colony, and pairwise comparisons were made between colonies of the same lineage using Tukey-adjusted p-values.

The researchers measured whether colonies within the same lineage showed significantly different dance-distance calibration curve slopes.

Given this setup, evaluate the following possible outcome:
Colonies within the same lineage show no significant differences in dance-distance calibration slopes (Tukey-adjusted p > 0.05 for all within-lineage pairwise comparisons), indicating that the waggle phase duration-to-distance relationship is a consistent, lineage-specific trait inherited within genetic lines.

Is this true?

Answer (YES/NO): NO